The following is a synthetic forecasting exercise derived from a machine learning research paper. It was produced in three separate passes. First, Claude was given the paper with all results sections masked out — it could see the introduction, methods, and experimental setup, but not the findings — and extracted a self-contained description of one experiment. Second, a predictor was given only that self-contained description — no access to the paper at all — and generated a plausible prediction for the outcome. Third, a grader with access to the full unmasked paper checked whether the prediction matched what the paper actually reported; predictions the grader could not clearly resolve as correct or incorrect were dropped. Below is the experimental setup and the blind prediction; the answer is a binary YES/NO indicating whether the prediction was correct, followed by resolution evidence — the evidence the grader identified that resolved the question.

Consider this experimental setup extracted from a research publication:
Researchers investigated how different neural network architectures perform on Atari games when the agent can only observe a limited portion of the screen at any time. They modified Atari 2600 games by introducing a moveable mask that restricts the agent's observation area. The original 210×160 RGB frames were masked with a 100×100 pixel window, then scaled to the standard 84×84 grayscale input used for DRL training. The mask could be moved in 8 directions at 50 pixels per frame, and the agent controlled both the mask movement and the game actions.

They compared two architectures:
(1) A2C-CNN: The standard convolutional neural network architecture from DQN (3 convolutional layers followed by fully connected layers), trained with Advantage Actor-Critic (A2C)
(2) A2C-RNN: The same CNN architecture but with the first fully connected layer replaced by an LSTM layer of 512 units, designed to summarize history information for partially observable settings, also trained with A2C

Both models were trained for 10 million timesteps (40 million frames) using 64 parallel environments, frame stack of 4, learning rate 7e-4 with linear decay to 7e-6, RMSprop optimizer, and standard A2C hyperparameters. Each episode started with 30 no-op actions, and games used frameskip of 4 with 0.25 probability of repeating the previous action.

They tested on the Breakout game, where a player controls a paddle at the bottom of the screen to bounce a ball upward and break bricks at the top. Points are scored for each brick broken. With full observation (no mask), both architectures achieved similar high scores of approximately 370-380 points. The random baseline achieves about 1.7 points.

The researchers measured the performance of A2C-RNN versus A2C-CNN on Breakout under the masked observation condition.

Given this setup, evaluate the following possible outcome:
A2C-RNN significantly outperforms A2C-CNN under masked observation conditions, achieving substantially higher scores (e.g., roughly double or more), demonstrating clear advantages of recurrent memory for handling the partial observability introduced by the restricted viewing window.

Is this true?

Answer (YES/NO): NO